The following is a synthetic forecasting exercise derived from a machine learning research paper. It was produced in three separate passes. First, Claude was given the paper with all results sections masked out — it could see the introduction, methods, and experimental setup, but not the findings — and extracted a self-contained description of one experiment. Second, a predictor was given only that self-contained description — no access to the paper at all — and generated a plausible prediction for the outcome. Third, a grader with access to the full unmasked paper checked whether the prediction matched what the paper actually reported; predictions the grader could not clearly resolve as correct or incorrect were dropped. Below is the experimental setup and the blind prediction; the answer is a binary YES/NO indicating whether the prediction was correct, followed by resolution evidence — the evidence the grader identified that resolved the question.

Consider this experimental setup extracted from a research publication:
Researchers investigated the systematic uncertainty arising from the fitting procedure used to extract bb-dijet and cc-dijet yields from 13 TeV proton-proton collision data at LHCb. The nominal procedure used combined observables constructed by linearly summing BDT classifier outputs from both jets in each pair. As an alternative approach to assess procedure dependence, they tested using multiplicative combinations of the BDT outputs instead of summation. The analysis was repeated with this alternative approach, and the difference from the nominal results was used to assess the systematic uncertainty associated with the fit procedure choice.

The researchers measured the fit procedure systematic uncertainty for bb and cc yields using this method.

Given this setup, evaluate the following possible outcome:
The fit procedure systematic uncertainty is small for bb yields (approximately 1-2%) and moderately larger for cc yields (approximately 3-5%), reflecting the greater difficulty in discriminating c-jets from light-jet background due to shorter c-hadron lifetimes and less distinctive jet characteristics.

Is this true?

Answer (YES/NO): NO